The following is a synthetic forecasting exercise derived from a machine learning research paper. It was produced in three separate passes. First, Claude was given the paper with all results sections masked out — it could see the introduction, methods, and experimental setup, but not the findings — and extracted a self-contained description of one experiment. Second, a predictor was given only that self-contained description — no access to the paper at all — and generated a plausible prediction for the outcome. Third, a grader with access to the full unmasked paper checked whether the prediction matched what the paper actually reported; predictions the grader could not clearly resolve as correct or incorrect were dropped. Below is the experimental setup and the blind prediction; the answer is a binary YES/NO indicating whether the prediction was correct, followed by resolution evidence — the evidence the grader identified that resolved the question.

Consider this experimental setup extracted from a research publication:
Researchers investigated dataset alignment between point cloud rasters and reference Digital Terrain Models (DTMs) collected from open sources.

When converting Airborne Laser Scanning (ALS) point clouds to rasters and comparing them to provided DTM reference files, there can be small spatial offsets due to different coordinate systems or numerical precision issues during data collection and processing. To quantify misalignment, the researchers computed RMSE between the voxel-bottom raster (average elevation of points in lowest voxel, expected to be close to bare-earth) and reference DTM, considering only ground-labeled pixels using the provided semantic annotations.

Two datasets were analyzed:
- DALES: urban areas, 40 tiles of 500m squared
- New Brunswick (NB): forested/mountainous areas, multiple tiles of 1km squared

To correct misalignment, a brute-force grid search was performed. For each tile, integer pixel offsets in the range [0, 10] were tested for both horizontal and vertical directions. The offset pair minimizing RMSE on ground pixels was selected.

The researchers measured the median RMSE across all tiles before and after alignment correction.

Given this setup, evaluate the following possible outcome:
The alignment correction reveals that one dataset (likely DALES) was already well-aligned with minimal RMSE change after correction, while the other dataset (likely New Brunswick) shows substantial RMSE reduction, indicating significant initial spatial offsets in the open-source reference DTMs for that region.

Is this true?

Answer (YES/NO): NO